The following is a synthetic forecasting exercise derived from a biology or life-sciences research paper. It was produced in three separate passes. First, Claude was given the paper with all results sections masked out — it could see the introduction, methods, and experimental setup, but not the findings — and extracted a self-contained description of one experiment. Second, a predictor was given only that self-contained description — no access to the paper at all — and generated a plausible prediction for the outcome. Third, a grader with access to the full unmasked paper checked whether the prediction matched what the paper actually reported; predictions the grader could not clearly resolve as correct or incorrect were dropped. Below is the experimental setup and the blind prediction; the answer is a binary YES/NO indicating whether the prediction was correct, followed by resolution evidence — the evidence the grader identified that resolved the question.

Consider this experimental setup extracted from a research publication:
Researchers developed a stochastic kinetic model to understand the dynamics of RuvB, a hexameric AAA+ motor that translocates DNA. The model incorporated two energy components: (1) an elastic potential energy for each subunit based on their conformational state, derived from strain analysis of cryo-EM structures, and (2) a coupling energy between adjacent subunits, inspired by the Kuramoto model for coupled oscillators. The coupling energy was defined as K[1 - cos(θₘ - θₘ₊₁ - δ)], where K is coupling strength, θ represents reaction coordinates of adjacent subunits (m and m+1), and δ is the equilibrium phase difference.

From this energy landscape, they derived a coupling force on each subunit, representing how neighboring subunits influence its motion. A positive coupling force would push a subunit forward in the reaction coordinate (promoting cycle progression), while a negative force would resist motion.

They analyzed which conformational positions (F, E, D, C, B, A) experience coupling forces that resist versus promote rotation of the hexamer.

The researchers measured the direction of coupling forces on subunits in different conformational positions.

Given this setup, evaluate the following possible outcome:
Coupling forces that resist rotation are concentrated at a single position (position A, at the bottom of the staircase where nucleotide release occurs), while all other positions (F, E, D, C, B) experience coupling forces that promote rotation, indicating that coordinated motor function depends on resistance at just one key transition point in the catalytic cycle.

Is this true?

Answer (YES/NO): NO